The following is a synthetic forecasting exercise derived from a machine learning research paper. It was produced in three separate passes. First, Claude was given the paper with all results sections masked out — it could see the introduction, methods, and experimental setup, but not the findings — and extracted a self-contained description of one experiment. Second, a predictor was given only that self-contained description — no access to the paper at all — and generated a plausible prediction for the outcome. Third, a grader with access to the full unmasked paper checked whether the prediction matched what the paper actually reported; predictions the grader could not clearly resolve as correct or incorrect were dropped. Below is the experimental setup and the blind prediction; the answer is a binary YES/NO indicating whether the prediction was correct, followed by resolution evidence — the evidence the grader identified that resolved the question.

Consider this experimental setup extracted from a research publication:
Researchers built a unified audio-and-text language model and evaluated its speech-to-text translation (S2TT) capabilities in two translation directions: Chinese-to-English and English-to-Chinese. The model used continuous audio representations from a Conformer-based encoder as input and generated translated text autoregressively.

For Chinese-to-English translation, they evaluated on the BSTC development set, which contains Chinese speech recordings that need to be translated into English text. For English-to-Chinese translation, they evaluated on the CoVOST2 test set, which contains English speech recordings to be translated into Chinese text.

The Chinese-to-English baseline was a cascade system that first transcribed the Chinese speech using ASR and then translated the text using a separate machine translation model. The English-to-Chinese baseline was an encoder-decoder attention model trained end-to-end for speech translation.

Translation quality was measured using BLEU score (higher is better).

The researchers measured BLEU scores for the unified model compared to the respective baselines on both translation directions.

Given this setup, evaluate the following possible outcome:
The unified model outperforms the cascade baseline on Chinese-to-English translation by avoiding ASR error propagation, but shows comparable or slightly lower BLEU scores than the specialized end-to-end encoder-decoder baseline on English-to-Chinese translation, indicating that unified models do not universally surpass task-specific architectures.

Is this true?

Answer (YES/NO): NO